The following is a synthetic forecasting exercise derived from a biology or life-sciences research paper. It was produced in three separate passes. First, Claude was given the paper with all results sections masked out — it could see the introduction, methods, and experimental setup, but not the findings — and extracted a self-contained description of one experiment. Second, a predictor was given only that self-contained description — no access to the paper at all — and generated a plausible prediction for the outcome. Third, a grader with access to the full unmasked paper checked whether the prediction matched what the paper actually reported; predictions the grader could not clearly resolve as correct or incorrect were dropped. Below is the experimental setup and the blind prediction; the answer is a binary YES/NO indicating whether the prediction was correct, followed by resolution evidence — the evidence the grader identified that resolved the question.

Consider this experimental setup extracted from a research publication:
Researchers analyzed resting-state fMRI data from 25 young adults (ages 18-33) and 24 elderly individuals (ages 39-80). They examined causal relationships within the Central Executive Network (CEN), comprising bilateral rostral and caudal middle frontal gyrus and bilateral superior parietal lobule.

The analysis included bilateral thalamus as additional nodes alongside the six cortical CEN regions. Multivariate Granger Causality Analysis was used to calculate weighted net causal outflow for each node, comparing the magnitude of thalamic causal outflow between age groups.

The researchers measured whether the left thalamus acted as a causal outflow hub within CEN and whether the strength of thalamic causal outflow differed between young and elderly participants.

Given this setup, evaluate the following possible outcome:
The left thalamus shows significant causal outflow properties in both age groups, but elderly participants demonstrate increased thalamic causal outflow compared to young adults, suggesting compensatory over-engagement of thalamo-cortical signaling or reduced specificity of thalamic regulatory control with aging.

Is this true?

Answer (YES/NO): NO